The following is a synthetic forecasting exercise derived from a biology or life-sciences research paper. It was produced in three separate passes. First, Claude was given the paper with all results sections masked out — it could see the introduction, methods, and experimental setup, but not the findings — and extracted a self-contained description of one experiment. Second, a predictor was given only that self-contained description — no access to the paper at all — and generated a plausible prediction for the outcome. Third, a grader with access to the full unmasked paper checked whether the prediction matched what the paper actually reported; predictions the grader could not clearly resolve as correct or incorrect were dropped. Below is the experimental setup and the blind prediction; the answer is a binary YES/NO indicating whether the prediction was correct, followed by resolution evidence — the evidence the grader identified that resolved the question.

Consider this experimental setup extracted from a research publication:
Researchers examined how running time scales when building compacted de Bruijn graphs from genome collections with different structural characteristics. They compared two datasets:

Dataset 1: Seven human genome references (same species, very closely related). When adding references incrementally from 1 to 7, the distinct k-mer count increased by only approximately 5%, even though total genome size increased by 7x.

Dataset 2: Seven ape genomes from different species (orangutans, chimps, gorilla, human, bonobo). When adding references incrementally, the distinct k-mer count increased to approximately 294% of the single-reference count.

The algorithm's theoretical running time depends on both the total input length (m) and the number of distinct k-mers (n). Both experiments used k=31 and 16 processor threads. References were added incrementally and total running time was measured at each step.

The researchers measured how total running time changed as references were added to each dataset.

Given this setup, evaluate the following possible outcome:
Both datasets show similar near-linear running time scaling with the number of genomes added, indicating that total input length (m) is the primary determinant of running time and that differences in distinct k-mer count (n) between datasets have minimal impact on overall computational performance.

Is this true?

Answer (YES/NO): NO